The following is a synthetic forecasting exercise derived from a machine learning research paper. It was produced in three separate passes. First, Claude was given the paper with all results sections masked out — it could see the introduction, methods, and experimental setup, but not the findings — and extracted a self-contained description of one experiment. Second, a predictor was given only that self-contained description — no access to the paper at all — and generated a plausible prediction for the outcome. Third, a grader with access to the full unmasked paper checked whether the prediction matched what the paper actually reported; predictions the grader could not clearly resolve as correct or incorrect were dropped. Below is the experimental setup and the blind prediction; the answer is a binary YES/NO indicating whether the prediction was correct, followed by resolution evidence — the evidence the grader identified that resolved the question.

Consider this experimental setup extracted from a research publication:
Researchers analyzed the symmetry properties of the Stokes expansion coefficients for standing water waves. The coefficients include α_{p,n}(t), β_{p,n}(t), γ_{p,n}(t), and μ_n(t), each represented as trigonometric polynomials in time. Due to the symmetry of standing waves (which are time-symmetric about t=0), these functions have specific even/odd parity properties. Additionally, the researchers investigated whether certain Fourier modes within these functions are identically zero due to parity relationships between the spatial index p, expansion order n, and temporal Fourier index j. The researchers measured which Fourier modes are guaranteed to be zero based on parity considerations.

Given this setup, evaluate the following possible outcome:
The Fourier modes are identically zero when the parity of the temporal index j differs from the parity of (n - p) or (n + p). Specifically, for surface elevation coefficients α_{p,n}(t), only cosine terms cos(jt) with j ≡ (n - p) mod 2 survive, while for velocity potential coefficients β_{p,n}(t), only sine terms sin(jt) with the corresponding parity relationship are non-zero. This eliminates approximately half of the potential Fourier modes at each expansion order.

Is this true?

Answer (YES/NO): NO